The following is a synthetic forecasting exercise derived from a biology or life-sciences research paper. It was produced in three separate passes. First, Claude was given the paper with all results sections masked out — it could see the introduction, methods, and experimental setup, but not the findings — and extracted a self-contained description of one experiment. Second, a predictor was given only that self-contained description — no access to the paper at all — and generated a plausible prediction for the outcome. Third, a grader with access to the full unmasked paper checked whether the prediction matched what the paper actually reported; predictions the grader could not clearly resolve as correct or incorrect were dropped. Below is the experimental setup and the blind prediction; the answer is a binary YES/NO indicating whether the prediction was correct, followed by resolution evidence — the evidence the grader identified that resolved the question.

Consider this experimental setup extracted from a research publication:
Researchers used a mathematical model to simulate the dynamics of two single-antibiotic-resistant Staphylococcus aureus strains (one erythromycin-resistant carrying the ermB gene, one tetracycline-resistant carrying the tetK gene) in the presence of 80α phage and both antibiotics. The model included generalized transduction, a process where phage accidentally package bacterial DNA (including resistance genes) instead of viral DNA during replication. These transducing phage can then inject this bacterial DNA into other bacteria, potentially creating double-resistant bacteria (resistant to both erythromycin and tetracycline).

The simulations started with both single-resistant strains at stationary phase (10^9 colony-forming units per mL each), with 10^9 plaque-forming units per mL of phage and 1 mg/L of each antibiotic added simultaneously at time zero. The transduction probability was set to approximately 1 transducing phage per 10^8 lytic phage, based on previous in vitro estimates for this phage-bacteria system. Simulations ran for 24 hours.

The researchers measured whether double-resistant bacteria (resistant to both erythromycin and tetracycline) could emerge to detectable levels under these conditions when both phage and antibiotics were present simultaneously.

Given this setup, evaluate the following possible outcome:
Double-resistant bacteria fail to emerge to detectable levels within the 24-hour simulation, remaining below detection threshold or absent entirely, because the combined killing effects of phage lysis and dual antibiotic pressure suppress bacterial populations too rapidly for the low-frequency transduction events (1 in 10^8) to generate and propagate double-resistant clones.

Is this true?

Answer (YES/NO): NO